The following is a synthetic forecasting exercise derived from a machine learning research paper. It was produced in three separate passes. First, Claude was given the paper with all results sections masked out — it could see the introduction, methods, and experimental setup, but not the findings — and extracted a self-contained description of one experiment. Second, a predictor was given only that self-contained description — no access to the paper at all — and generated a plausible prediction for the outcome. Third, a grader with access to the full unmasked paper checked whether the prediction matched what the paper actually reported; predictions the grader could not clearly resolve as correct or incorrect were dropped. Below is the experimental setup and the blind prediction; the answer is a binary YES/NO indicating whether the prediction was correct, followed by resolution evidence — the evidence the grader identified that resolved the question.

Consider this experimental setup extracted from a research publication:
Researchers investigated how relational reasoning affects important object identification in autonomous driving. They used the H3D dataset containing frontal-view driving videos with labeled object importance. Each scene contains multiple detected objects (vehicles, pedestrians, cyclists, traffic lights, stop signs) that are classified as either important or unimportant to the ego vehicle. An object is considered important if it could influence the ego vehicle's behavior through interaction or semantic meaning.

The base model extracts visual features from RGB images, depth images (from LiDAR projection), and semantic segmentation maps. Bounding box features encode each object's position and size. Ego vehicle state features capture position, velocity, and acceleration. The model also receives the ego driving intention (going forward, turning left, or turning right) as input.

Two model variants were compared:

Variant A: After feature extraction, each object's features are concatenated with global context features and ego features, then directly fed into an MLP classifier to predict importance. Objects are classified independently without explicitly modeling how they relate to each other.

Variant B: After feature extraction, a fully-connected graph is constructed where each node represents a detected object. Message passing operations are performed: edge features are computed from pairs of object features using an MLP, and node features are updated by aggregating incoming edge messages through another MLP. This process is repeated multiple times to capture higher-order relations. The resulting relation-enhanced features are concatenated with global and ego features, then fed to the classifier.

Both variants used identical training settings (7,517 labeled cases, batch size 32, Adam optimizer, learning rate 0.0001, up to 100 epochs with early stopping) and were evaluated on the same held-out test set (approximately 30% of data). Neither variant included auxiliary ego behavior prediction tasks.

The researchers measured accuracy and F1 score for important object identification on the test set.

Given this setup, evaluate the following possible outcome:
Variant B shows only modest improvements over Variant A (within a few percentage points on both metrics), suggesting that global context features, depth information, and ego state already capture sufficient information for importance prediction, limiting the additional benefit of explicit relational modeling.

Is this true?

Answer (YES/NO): NO